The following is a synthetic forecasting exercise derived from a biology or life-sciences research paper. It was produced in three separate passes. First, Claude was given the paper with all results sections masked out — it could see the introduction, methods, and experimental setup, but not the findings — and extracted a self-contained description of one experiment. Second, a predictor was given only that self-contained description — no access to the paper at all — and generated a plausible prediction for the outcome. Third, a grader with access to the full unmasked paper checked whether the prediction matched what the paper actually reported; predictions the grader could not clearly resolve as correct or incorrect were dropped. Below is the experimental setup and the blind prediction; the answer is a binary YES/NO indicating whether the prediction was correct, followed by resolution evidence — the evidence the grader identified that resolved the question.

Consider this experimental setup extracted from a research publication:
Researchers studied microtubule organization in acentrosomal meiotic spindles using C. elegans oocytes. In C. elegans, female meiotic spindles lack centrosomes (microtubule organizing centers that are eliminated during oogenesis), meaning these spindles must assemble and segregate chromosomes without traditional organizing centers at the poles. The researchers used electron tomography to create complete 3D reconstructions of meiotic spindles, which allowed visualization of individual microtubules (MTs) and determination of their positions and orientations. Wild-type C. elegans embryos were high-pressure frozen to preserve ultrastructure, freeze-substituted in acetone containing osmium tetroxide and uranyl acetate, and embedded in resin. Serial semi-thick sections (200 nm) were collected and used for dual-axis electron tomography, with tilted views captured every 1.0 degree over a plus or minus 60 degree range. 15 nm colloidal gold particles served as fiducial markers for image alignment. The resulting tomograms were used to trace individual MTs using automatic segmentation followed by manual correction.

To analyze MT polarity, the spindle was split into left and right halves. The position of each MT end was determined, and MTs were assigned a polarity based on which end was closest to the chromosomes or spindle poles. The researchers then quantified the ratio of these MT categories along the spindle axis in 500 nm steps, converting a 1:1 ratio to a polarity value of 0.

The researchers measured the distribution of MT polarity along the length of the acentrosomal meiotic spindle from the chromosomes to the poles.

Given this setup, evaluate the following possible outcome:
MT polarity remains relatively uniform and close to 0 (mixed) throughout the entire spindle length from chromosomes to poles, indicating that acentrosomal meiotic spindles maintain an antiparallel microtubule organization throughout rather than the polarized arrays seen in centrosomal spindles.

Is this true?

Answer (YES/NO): NO